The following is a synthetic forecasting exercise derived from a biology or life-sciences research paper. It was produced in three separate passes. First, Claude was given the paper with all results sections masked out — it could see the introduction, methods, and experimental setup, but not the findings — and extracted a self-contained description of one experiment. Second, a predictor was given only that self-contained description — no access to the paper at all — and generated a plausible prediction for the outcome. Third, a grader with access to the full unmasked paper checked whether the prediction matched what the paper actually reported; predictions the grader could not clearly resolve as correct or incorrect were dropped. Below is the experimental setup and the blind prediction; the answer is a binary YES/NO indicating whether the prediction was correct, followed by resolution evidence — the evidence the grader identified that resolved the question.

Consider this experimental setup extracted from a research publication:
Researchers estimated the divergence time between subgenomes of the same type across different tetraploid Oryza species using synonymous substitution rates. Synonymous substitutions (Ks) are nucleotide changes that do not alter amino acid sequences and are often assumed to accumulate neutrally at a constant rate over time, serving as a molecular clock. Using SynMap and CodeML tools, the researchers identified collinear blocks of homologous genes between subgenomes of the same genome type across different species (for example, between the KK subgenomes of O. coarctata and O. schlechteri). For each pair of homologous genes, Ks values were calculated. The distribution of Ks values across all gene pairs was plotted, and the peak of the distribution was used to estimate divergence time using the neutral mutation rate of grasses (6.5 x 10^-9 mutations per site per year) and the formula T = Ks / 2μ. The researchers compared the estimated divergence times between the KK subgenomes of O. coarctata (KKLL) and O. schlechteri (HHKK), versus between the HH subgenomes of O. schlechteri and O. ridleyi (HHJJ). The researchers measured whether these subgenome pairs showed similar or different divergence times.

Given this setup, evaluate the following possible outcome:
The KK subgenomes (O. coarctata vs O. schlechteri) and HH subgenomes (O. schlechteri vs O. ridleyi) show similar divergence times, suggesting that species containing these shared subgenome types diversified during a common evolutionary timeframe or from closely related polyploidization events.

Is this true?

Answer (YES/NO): NO